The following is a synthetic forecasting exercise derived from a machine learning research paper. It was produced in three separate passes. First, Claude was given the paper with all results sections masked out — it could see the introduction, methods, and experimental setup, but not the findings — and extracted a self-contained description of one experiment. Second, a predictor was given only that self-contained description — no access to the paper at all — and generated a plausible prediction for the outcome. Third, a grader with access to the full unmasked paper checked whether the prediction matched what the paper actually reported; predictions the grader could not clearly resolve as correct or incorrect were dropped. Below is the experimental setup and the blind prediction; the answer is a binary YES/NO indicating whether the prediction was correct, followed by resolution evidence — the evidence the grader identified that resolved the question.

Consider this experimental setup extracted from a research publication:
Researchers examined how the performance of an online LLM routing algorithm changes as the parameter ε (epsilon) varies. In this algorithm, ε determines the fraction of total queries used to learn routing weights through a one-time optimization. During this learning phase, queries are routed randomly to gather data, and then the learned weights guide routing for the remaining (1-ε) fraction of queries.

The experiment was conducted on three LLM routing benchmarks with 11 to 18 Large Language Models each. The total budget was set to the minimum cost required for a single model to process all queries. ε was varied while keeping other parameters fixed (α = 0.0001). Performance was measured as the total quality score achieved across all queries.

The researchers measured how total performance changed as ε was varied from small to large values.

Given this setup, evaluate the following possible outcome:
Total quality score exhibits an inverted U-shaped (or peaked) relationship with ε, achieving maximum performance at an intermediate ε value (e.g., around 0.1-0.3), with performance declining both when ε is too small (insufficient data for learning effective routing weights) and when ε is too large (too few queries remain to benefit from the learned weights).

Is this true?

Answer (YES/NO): NO